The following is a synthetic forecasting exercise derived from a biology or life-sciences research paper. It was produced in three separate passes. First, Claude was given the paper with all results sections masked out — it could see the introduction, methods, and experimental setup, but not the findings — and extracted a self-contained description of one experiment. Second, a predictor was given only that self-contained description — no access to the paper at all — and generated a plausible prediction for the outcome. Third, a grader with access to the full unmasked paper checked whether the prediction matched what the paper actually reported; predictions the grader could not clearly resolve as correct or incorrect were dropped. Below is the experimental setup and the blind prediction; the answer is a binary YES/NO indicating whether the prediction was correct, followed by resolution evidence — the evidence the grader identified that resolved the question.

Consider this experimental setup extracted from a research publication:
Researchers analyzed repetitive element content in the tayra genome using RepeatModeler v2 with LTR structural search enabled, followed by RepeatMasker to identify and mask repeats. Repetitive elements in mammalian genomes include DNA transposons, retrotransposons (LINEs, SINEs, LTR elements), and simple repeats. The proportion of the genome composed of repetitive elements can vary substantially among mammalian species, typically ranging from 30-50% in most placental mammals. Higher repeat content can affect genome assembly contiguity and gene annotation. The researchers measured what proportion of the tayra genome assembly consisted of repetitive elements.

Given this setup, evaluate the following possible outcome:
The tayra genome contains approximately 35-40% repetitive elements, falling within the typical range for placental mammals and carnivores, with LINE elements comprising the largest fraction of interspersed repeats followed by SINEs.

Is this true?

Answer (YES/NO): NO